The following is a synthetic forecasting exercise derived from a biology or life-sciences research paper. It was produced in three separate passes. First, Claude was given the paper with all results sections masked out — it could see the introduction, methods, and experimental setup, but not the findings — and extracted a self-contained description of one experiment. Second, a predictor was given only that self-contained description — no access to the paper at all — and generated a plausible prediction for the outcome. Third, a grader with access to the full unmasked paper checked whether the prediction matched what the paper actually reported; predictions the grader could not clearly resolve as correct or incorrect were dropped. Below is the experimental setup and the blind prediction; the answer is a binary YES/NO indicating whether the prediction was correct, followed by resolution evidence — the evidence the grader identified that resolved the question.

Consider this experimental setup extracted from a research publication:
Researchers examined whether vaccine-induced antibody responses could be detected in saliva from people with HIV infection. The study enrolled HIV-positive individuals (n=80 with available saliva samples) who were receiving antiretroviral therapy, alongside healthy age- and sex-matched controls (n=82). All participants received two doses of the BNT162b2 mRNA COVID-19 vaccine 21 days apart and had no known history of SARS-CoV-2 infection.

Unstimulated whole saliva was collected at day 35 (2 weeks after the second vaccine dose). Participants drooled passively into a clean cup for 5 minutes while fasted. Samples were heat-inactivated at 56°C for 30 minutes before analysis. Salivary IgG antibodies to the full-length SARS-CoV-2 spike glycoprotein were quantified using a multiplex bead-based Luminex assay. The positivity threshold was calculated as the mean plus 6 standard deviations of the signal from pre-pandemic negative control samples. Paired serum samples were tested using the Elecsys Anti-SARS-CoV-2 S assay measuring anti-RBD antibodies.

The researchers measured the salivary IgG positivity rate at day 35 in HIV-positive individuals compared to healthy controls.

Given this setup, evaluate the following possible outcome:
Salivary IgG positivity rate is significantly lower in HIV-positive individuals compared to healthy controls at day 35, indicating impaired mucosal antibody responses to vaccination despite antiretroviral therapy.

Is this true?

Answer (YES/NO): NO